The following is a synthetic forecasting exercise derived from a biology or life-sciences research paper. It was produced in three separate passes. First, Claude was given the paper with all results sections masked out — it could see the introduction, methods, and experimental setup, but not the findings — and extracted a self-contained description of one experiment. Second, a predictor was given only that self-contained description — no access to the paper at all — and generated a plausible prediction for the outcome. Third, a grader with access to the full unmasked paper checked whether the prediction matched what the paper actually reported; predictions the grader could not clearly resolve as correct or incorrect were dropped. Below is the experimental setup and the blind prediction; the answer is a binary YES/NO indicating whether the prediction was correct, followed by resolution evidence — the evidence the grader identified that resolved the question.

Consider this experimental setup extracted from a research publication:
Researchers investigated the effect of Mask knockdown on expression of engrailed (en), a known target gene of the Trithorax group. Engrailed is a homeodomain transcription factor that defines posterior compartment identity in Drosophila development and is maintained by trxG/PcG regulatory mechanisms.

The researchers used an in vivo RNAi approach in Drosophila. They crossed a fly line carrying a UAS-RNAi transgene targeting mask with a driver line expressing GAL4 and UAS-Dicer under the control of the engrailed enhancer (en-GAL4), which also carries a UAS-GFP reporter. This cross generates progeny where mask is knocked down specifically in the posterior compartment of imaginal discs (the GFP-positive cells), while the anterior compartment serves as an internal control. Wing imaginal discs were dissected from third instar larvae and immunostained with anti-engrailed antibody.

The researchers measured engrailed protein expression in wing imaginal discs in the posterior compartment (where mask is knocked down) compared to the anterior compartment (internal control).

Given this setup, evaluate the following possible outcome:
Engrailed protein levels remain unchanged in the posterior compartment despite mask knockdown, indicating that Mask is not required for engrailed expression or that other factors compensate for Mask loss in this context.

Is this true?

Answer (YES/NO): NO